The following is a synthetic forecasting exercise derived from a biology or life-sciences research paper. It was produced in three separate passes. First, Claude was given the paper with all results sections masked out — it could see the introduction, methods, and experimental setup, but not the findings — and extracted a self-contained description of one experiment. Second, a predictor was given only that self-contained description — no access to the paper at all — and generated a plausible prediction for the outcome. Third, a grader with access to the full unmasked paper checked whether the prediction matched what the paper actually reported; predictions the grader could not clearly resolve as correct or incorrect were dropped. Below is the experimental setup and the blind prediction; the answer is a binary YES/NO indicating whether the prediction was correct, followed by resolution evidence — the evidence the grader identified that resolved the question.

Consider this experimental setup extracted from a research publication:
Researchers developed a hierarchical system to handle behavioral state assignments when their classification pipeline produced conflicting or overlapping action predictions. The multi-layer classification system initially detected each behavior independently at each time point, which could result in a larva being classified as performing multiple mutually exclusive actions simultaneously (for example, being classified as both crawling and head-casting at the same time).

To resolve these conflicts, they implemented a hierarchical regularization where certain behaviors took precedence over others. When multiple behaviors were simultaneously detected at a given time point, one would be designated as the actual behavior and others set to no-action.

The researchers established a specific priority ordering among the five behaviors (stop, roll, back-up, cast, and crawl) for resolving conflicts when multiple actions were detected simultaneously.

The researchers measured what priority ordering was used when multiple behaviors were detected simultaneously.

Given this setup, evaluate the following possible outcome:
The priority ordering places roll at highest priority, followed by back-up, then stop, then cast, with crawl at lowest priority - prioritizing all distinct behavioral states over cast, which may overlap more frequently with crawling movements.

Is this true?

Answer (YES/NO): NO